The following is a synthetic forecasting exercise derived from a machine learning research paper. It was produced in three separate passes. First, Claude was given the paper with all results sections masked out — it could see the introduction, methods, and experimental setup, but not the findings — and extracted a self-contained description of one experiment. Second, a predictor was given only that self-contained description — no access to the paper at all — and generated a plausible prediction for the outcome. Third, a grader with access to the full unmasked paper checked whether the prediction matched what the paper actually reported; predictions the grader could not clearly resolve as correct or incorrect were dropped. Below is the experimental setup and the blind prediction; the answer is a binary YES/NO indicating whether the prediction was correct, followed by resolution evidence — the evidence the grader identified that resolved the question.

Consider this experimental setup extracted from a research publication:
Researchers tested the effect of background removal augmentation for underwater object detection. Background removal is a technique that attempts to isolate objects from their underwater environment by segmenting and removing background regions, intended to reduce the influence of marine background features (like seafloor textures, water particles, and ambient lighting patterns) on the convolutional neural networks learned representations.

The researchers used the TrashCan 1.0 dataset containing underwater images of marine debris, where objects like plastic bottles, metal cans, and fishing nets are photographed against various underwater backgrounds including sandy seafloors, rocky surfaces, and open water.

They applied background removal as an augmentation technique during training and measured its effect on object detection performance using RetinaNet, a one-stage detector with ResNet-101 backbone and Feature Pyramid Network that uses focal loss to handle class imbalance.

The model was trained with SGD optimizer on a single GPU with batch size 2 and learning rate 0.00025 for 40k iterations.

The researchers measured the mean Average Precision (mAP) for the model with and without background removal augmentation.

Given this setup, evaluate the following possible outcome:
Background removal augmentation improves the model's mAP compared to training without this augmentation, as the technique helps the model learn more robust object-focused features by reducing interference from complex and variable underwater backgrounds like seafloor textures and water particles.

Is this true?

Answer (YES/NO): NO